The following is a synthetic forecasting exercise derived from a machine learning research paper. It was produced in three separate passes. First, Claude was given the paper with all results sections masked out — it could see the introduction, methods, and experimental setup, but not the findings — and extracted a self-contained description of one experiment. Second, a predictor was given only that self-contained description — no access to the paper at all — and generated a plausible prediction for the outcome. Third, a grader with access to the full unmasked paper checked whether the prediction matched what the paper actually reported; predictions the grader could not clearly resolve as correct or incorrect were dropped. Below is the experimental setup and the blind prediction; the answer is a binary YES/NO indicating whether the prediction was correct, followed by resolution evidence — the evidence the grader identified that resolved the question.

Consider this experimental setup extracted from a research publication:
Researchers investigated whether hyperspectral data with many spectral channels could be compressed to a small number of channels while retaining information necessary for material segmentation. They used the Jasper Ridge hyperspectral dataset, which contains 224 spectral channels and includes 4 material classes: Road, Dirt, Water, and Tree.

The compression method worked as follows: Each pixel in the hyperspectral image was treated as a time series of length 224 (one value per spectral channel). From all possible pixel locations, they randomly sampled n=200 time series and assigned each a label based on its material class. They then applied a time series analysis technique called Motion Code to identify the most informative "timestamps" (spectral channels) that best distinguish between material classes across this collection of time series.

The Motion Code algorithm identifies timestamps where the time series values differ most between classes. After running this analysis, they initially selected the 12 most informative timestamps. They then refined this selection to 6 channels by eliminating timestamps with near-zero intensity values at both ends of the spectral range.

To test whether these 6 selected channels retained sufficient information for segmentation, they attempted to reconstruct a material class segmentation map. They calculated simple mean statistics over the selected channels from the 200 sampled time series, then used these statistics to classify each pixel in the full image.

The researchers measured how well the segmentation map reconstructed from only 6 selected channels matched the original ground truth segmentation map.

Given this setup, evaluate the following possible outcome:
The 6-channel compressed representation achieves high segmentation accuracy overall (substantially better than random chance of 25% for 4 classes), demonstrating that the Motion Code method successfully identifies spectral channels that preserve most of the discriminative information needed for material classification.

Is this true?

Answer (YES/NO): YES